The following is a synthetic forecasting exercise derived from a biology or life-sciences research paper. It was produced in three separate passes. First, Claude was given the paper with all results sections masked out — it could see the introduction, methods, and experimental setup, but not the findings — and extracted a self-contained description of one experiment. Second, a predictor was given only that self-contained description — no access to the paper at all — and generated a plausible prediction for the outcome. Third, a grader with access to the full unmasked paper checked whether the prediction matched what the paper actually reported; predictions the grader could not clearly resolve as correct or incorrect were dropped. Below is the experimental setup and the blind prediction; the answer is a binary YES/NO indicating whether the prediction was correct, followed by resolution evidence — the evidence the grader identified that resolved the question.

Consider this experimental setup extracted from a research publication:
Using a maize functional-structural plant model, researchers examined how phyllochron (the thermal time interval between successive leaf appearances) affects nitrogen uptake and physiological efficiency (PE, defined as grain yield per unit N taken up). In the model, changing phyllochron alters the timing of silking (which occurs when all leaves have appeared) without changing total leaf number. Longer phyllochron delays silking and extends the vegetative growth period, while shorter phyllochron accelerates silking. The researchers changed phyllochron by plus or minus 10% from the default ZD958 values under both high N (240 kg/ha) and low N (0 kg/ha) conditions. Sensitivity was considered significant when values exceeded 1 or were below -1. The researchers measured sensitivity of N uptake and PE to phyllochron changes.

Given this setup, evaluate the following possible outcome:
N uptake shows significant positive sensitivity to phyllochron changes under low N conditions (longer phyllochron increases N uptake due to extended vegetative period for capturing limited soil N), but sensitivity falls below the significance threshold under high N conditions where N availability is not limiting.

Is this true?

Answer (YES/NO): NO